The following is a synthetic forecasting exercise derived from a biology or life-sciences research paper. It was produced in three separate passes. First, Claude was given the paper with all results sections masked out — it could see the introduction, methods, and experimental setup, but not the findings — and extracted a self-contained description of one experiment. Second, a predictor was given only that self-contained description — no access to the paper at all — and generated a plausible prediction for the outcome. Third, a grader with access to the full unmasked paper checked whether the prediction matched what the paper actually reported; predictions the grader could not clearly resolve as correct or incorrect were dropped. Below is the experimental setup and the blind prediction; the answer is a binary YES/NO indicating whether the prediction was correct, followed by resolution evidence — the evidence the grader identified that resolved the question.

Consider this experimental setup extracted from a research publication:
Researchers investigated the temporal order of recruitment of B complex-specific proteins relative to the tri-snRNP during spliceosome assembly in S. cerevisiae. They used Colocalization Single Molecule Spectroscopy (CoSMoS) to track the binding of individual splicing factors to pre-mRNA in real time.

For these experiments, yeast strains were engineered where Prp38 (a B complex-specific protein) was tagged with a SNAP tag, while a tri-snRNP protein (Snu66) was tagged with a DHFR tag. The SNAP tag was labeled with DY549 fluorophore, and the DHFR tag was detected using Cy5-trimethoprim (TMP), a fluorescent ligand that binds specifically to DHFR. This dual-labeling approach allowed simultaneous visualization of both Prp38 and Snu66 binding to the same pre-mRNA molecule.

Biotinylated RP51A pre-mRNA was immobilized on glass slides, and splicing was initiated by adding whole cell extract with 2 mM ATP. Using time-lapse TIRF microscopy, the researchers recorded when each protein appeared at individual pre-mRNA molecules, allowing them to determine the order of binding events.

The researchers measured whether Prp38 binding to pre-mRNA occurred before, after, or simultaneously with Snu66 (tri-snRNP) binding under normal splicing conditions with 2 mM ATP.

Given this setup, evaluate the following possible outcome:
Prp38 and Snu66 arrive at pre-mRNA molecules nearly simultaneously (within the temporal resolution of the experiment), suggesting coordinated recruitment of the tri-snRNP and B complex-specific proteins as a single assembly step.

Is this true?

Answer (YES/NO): NO